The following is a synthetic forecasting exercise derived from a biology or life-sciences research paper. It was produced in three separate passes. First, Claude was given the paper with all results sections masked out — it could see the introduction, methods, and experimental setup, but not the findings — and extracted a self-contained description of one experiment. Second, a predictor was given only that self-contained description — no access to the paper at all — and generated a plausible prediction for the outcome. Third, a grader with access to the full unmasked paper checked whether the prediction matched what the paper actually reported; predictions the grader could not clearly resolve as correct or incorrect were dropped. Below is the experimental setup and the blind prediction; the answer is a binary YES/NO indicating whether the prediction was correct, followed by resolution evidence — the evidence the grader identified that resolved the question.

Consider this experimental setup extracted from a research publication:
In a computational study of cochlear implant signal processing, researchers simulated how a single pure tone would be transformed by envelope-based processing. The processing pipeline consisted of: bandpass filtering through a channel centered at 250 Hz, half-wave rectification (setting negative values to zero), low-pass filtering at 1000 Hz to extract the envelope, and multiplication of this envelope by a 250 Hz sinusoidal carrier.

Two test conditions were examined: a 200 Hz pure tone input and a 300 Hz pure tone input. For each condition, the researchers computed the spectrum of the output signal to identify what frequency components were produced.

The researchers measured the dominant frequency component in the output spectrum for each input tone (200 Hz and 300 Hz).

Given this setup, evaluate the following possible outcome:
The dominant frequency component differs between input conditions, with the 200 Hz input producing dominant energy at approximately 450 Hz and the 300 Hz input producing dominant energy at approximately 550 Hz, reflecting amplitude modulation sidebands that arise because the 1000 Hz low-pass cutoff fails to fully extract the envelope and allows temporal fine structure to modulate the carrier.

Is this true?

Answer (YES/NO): NO